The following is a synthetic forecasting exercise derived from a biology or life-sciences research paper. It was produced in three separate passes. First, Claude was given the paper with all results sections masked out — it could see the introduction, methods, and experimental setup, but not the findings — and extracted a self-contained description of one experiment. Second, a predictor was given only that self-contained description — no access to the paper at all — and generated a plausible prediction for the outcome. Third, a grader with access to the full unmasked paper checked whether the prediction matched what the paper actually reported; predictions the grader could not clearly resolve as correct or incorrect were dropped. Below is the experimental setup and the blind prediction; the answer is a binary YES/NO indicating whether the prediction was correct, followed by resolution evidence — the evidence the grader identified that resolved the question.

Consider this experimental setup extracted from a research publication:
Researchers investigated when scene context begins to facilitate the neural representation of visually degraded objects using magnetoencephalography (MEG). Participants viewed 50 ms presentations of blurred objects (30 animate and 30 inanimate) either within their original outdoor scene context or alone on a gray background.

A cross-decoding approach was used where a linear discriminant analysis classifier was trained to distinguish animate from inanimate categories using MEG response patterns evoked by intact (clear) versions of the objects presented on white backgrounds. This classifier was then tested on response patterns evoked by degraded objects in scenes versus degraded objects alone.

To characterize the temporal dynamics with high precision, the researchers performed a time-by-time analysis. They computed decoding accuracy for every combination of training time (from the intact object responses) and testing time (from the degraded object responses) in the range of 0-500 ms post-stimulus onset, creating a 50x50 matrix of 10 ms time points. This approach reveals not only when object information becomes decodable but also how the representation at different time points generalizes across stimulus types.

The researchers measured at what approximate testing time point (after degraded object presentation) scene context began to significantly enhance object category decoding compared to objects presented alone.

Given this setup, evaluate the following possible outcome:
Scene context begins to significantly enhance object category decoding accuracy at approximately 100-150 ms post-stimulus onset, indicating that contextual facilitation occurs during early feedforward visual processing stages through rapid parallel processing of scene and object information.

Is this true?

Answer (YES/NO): NO